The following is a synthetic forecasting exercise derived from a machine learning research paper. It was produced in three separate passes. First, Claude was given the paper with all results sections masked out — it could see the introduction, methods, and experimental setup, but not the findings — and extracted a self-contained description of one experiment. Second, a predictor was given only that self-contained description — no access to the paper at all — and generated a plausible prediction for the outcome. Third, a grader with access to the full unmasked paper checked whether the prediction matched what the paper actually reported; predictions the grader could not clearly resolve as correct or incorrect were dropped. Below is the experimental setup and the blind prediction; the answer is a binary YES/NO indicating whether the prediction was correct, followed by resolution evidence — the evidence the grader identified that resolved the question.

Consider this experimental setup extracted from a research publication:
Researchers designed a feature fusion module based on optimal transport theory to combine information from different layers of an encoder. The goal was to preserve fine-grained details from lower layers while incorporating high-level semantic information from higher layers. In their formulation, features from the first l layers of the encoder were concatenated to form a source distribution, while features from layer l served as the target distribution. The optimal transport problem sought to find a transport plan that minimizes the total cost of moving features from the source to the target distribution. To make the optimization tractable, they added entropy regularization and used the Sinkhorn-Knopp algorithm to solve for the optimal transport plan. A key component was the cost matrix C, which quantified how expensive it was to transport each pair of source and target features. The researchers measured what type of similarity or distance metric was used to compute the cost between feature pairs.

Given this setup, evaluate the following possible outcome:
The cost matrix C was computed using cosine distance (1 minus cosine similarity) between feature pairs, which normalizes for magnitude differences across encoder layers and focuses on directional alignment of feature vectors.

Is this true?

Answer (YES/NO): YES